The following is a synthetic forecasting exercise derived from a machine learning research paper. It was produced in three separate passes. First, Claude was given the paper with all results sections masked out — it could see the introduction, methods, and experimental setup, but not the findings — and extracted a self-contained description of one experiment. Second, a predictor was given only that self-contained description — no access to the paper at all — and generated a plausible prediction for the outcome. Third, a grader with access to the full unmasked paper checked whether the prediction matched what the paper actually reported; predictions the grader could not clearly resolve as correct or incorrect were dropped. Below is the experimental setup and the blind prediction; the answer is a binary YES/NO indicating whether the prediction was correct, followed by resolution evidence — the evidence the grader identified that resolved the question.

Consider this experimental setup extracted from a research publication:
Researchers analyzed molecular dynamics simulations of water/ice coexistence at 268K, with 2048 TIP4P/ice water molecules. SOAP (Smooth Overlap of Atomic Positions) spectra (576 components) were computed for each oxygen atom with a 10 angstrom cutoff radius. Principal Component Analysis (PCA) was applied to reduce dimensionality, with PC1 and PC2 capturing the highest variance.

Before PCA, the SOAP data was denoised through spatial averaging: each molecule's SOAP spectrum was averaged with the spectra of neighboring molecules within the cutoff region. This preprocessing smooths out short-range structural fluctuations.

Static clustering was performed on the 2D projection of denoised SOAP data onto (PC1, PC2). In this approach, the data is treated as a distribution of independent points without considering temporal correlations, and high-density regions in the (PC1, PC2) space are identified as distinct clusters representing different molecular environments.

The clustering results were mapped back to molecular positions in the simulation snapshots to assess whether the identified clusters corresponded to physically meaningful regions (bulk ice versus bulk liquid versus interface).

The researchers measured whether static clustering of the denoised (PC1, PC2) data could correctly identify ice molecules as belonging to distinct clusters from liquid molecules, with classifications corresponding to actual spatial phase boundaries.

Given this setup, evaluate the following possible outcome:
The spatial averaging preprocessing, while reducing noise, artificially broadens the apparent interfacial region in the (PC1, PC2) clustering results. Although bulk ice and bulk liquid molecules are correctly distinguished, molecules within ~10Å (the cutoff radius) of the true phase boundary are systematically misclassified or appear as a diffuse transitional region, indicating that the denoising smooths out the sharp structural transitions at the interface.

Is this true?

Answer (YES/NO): NO